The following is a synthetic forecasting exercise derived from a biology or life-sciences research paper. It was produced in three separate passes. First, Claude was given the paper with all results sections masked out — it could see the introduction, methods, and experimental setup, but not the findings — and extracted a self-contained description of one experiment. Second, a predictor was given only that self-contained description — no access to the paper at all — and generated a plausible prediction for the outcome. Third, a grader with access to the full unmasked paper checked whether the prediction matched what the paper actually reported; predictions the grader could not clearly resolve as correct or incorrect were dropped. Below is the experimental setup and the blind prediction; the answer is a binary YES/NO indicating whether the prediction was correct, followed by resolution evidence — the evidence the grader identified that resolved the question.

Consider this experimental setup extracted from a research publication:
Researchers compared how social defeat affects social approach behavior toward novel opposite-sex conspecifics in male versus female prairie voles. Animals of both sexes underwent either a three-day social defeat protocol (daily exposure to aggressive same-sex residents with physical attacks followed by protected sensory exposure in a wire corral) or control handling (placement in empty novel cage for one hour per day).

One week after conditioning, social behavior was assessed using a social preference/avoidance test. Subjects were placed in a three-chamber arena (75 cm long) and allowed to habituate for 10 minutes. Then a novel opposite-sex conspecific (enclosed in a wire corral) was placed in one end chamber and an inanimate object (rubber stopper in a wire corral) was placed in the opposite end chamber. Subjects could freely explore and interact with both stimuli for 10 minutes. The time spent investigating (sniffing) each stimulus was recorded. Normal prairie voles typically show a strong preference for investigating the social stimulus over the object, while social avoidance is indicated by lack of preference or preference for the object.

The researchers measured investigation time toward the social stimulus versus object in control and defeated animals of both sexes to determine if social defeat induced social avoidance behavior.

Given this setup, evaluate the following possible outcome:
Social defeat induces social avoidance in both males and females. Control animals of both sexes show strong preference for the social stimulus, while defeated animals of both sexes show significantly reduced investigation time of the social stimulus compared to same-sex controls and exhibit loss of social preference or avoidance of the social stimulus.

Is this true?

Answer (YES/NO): YES